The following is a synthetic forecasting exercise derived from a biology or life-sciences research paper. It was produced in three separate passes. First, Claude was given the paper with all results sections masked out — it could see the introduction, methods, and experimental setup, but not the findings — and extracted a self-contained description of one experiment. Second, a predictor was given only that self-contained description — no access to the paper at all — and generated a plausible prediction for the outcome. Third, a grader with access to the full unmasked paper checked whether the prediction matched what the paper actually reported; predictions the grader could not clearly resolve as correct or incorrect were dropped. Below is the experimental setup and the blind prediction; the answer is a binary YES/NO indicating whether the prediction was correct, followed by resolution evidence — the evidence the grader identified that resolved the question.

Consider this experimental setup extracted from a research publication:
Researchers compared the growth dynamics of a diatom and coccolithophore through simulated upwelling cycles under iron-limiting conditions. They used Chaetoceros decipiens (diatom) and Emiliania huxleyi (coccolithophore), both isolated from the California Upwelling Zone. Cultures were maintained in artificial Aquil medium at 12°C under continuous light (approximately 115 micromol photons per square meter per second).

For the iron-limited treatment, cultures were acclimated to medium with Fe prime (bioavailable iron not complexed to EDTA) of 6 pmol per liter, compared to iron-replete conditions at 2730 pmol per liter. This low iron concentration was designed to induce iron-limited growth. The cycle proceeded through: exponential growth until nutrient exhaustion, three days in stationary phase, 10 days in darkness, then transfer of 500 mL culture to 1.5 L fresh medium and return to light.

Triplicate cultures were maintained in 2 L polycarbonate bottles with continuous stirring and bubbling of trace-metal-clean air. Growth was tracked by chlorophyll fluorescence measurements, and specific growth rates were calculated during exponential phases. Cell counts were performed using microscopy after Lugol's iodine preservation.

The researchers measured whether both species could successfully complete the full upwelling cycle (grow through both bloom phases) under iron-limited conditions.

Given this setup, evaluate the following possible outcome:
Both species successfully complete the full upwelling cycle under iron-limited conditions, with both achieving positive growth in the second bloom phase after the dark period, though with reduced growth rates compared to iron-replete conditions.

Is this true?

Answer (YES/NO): NO